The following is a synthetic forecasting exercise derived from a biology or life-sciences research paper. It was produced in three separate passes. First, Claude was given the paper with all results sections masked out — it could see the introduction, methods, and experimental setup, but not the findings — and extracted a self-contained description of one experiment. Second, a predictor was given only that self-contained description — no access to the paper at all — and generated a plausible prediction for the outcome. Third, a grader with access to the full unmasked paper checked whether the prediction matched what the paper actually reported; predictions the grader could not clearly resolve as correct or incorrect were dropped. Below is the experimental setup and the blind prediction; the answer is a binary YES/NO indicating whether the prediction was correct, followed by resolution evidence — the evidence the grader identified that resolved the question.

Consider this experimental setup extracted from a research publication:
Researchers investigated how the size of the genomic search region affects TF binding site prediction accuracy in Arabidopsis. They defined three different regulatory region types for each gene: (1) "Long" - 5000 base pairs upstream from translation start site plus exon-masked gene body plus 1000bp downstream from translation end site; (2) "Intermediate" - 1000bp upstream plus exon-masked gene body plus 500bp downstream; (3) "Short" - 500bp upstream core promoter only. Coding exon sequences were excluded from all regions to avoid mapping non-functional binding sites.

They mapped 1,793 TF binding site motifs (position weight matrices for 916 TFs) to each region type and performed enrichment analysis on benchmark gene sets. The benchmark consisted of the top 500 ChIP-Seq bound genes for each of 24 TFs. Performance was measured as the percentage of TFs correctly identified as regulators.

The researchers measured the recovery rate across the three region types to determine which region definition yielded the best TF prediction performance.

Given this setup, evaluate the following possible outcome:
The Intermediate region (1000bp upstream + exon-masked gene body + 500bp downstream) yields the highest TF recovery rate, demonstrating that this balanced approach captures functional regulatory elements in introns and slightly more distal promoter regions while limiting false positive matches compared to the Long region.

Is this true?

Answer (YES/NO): NO